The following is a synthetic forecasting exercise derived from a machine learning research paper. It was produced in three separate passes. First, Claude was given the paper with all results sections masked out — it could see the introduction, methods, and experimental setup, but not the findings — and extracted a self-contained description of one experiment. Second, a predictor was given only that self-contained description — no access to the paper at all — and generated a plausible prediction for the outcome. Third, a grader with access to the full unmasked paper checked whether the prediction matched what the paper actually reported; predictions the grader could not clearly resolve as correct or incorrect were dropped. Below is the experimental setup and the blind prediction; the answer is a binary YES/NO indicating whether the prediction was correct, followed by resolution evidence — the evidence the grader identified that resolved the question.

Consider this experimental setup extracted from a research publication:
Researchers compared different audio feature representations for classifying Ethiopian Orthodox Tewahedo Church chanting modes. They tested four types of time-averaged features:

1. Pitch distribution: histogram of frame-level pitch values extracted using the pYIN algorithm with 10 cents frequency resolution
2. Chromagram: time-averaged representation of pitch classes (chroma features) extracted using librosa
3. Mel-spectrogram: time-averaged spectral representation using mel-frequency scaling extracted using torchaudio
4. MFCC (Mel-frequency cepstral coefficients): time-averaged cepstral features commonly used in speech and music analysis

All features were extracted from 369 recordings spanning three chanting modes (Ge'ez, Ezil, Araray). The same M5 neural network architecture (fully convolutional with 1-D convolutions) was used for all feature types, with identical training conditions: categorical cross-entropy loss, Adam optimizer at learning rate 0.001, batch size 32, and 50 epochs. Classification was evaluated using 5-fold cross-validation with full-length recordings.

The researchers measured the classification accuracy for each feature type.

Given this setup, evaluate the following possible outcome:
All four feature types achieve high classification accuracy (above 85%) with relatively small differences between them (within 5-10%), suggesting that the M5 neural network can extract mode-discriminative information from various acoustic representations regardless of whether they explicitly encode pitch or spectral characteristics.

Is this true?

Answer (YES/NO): NO